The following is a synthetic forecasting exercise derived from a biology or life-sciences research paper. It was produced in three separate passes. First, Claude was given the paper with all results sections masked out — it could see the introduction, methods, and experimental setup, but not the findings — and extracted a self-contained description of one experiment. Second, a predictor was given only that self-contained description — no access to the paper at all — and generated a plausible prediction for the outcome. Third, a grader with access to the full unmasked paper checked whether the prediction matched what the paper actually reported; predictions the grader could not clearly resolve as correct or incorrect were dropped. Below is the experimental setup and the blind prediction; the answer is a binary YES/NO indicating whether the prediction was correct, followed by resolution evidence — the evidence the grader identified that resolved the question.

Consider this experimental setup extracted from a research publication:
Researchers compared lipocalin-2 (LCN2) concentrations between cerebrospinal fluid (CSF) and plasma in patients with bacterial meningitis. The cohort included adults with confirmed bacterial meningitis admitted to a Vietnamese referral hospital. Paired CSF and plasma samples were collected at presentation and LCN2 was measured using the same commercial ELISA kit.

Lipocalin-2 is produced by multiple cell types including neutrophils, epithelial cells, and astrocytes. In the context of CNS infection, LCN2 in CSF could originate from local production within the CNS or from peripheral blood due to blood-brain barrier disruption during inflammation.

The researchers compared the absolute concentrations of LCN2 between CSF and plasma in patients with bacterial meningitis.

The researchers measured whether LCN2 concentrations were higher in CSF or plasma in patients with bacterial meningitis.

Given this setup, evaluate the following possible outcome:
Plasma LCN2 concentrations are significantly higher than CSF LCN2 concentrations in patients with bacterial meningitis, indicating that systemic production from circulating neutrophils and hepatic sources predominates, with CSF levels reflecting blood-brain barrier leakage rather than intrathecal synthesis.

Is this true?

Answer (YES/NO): NO